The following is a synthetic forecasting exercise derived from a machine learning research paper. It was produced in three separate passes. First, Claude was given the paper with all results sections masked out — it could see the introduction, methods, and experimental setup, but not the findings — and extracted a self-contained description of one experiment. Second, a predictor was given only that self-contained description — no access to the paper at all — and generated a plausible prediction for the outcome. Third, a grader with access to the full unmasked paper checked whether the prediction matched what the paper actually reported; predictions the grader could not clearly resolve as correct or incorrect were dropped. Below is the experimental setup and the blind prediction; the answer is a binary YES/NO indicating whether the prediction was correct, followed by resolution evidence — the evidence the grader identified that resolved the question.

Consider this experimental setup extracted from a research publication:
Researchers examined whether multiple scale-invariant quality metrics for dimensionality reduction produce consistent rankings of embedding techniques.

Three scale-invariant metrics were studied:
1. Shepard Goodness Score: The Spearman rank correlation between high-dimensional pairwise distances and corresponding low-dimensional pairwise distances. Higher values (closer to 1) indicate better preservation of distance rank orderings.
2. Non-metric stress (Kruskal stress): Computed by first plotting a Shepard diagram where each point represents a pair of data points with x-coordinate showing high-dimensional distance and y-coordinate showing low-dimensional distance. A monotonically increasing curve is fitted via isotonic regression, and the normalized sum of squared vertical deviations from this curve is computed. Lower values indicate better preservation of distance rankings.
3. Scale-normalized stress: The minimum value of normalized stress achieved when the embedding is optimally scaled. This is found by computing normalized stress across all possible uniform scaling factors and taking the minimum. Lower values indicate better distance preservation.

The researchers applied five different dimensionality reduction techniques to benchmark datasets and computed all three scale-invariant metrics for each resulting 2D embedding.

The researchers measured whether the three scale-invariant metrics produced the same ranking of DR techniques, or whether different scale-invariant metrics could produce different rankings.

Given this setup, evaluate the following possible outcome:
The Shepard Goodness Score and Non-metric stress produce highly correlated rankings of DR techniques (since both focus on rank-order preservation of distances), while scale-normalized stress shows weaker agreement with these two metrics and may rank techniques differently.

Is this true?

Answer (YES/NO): NO